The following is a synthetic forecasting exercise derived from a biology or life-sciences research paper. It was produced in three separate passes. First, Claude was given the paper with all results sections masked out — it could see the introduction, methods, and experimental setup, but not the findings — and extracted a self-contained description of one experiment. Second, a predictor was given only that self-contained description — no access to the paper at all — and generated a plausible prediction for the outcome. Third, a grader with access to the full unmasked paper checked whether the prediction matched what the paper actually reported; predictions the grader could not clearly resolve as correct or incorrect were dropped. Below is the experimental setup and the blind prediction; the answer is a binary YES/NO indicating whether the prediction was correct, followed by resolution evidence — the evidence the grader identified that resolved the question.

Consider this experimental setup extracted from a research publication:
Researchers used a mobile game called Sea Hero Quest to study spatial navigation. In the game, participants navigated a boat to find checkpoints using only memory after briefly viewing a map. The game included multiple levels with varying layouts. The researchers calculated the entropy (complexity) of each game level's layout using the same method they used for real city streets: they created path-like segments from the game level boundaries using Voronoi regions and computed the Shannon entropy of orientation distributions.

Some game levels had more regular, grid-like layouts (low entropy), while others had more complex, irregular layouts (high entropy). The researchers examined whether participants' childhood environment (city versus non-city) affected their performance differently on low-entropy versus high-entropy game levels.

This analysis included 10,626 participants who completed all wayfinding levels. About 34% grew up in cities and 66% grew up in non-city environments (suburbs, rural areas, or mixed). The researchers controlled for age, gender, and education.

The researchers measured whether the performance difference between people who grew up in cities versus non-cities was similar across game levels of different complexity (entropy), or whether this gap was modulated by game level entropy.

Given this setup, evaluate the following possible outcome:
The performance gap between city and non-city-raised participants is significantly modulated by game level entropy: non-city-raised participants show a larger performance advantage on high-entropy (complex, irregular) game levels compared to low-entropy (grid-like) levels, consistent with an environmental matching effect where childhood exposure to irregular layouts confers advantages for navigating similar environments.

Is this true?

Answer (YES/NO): YES